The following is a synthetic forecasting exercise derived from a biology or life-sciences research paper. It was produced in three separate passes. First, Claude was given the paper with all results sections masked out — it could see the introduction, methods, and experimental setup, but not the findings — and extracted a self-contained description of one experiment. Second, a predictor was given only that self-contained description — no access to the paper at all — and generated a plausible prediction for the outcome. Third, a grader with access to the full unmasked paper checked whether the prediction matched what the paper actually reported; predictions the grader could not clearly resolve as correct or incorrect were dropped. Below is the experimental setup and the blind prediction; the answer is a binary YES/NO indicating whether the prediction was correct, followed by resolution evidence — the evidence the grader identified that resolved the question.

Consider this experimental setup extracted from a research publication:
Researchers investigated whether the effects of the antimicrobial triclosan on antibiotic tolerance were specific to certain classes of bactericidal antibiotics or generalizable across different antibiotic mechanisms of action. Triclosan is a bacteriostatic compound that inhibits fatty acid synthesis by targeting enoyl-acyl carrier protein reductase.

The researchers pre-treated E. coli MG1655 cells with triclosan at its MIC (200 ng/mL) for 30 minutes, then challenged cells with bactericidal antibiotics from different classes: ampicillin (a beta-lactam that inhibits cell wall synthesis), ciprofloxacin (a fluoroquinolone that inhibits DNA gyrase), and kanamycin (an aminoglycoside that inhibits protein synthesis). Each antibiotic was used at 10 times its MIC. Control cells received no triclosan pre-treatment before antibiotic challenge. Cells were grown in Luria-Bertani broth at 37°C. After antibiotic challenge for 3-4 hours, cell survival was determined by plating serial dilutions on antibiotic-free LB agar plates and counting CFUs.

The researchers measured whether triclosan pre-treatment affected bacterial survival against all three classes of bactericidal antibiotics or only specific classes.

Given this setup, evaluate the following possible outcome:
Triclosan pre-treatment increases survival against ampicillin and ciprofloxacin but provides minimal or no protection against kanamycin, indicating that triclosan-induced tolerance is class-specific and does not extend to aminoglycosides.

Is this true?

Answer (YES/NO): NO